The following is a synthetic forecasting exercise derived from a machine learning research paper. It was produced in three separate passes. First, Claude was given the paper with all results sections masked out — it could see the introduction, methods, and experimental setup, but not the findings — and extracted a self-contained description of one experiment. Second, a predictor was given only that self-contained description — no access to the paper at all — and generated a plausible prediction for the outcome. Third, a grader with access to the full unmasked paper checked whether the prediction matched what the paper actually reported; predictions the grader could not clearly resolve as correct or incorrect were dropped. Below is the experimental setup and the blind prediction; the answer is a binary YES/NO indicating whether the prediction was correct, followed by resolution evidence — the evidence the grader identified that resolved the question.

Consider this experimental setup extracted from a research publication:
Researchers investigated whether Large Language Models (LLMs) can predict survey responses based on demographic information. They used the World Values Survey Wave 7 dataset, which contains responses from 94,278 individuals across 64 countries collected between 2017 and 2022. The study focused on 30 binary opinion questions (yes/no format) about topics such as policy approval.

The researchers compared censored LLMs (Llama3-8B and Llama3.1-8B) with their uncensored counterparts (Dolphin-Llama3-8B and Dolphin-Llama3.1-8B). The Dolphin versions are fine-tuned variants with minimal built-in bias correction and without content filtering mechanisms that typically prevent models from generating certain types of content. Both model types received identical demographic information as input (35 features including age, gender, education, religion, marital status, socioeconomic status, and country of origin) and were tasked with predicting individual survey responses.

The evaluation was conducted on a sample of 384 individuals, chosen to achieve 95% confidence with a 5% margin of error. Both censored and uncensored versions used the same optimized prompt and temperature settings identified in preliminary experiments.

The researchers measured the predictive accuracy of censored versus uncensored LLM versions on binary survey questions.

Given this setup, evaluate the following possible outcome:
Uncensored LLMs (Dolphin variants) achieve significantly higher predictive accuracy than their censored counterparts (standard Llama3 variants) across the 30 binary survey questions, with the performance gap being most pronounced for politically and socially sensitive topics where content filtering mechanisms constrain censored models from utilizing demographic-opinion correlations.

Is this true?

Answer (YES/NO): NO